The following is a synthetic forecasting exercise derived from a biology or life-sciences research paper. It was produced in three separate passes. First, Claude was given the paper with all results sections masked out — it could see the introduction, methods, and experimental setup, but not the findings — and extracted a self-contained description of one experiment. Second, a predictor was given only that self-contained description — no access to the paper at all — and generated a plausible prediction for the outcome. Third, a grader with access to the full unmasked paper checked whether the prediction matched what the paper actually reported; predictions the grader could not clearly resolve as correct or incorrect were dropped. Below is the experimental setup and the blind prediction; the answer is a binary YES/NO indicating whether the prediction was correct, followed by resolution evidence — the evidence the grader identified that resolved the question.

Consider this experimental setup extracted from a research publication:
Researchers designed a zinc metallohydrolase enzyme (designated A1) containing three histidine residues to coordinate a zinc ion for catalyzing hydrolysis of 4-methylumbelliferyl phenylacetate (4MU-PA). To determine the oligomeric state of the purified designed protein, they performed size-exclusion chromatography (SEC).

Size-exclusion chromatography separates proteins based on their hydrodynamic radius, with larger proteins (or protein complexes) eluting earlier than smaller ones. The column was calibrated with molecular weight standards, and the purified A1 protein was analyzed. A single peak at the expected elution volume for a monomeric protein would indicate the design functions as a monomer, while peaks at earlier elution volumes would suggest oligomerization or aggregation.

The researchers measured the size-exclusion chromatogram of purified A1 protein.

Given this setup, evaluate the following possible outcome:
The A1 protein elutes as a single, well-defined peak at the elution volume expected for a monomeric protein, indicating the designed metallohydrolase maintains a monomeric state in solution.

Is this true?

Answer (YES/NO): YES